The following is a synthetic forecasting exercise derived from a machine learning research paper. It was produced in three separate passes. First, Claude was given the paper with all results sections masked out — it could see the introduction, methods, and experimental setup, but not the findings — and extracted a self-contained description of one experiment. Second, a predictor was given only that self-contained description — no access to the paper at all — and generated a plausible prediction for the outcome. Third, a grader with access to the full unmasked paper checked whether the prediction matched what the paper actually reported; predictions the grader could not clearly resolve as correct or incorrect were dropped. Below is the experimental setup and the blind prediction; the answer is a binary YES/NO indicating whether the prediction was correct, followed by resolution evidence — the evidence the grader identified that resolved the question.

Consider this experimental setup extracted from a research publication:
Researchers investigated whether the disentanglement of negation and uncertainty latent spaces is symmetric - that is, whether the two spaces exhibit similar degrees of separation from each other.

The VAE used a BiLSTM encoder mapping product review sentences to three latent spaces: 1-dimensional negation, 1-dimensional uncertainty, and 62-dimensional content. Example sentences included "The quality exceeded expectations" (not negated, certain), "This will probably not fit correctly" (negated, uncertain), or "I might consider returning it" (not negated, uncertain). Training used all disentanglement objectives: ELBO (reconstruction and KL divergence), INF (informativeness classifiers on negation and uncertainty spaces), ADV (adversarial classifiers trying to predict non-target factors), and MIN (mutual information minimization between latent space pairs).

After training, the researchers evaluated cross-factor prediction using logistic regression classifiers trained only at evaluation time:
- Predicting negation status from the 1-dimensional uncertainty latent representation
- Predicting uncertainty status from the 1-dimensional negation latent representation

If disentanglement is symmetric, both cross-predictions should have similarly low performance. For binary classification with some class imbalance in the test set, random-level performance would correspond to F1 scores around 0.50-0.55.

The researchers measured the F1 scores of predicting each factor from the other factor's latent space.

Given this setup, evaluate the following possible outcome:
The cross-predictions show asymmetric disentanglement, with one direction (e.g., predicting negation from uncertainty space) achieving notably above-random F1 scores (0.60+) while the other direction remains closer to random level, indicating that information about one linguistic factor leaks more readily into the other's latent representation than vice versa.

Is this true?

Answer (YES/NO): NO